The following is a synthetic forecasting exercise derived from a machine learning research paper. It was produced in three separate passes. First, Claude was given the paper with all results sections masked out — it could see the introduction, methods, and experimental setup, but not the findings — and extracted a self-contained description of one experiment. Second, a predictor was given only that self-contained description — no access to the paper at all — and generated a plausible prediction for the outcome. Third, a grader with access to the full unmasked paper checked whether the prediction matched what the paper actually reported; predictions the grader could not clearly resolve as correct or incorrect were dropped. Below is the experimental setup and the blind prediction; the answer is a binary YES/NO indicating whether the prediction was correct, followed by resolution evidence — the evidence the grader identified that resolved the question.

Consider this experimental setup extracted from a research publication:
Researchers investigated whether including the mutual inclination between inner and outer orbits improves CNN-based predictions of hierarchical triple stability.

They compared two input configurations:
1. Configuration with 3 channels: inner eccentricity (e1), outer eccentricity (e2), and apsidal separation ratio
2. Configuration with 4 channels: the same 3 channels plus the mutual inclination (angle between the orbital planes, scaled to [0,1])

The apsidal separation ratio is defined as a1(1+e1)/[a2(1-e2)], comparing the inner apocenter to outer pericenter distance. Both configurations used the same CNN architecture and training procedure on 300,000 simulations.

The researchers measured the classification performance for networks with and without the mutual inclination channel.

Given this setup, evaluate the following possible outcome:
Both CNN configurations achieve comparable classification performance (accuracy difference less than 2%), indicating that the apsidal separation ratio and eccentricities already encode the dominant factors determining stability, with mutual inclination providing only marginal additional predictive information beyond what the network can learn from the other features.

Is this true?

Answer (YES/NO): NO